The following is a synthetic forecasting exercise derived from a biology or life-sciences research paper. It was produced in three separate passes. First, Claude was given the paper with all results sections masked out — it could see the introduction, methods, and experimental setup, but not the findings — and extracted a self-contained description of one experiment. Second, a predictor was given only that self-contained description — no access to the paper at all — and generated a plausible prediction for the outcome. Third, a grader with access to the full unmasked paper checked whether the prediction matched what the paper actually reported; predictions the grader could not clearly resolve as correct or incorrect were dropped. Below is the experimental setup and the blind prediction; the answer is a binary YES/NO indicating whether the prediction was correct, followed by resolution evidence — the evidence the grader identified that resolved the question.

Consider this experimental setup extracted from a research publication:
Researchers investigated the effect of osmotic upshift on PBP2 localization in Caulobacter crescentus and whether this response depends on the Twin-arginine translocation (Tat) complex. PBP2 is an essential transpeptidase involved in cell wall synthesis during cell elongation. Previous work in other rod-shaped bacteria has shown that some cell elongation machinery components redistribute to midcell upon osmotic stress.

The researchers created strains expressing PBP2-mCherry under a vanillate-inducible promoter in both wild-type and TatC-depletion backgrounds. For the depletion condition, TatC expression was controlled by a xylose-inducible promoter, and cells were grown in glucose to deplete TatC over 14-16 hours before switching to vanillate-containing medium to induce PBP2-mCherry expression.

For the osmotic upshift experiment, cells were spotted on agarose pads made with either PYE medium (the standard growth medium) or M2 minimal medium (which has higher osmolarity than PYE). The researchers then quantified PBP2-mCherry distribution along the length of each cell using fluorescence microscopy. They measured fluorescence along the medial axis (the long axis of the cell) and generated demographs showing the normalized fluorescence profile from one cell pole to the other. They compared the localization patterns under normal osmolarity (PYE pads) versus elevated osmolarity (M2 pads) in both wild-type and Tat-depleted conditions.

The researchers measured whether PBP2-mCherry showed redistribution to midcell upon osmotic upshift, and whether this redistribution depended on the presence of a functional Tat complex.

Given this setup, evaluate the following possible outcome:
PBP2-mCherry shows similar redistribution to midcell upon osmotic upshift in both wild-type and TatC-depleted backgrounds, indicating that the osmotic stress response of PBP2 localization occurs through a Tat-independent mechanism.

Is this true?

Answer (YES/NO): NO